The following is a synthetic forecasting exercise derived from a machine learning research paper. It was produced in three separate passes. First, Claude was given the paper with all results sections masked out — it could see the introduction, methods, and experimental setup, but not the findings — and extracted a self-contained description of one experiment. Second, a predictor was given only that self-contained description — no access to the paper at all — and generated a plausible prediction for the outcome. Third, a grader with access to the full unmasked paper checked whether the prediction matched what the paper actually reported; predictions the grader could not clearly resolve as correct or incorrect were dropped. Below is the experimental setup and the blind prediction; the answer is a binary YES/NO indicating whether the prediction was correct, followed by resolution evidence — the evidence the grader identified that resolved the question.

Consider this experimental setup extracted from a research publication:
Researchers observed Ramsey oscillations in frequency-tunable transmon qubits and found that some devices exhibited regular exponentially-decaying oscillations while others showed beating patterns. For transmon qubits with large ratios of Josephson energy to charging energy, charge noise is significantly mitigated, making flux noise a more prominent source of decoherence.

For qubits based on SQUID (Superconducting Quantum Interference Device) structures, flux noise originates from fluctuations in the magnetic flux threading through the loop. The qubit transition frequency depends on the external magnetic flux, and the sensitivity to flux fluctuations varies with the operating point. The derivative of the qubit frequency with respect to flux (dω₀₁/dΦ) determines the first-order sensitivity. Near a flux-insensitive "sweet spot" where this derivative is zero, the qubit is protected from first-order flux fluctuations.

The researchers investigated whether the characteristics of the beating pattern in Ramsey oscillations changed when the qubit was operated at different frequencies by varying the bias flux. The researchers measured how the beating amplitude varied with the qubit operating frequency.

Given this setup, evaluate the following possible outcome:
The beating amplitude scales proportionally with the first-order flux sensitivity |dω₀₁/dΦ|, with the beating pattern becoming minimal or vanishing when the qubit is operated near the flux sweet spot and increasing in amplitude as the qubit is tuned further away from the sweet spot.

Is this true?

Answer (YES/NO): NO